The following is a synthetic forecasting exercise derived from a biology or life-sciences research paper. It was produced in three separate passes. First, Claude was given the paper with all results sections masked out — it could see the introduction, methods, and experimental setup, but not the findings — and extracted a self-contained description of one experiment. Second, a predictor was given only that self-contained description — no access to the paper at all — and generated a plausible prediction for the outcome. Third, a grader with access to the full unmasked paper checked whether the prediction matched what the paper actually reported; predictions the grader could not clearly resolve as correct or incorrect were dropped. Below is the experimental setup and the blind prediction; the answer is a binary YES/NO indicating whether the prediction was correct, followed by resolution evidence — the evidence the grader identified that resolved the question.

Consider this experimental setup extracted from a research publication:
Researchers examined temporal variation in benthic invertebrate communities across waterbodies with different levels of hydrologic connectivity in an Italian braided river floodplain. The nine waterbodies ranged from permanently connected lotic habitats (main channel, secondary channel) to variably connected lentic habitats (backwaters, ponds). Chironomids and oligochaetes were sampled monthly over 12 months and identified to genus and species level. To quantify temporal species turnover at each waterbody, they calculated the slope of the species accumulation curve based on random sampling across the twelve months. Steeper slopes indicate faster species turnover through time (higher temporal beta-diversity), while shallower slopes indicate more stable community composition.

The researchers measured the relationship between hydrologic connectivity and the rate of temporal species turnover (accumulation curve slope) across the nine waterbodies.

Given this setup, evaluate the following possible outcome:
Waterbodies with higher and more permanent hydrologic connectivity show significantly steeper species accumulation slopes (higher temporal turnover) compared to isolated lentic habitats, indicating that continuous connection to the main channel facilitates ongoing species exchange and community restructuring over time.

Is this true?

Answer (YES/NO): NO